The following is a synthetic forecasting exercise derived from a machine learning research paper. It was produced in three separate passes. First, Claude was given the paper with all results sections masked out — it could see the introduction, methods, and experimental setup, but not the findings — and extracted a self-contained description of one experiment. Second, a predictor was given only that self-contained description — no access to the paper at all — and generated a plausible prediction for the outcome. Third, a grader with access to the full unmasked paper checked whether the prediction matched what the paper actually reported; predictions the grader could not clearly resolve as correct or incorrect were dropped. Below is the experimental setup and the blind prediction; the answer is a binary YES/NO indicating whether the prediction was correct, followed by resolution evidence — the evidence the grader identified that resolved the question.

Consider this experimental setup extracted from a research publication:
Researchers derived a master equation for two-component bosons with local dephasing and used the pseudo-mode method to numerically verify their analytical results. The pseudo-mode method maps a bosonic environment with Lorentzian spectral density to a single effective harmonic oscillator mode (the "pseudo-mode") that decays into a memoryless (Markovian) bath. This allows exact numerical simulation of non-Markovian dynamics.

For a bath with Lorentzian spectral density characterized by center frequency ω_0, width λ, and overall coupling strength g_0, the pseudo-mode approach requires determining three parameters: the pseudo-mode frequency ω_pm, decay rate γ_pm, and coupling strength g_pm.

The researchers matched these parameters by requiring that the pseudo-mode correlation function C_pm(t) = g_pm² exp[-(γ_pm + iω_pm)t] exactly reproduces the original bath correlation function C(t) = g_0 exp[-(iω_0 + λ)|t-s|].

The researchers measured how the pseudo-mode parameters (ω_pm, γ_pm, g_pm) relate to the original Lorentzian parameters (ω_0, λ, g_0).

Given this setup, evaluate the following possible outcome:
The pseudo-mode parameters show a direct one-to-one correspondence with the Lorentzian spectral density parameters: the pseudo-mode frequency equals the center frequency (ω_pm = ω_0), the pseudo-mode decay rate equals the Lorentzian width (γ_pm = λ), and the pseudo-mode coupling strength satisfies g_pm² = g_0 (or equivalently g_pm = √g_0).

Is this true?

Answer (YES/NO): YES